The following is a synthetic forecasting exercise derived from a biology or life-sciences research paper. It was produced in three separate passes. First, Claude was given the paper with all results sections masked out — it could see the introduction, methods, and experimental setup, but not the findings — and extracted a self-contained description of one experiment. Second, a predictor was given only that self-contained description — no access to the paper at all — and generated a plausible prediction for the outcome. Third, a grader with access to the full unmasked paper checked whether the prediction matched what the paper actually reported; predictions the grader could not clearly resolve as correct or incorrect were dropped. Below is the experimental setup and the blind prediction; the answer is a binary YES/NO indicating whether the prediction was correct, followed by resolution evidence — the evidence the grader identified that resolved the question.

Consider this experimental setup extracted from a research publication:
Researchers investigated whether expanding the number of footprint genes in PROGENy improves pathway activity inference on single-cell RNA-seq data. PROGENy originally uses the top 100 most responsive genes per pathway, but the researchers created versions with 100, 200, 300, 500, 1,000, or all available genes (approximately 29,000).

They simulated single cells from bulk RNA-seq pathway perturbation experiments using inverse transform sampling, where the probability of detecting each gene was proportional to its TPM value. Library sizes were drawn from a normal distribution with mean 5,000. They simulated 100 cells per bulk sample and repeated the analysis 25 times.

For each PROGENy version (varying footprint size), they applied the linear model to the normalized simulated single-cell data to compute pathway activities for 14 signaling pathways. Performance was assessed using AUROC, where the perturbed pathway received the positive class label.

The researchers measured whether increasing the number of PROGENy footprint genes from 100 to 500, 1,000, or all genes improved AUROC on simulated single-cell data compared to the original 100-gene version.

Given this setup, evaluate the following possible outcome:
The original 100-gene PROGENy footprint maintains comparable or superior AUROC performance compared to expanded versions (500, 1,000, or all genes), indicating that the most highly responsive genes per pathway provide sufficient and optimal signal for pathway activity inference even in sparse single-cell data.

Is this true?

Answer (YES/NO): NO